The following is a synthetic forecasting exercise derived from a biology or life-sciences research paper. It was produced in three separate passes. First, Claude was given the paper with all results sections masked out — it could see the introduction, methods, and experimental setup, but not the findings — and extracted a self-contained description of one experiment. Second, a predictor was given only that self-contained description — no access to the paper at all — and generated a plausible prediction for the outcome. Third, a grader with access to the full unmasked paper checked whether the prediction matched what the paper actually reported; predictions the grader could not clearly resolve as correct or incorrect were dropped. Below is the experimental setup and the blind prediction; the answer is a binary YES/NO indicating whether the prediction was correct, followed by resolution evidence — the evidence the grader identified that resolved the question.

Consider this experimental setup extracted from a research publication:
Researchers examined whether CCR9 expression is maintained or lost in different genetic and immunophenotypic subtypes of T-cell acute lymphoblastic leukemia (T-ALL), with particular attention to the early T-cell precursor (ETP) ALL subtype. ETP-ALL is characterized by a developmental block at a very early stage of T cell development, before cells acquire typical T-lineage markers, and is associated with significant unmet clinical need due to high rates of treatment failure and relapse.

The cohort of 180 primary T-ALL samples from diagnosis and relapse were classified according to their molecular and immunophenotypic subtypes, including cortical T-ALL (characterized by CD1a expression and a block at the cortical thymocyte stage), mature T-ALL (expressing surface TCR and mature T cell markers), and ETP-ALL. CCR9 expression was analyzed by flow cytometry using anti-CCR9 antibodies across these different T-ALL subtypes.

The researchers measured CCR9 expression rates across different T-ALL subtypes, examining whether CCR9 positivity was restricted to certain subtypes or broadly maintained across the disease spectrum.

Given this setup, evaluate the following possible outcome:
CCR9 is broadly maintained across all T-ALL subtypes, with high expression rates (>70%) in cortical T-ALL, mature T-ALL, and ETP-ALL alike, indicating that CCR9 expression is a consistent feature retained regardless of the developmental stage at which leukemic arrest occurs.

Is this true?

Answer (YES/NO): NO